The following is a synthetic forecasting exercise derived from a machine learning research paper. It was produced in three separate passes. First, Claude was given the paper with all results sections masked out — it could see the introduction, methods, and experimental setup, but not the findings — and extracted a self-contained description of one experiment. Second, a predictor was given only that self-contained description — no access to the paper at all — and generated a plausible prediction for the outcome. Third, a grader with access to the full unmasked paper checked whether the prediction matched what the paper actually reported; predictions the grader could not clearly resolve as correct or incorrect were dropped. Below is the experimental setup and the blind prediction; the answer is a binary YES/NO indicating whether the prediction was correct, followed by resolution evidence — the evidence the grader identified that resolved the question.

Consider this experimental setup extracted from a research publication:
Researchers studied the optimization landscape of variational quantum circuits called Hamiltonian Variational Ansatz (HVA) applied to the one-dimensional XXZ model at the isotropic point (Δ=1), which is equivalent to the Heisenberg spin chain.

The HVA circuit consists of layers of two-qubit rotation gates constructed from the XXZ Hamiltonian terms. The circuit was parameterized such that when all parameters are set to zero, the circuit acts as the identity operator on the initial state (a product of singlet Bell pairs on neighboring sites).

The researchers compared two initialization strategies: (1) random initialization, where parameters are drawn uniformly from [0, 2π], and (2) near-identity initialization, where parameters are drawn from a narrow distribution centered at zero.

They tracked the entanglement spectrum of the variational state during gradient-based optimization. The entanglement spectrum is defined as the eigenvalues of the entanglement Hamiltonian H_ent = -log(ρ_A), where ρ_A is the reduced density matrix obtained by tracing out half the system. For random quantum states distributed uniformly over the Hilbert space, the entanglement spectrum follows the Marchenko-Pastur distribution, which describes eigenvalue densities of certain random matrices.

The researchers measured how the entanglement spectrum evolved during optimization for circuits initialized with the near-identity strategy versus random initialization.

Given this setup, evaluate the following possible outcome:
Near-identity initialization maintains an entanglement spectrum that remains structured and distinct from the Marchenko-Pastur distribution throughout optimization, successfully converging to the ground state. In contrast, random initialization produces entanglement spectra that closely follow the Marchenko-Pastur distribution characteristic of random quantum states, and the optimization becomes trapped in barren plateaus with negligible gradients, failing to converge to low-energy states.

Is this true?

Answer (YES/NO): NO